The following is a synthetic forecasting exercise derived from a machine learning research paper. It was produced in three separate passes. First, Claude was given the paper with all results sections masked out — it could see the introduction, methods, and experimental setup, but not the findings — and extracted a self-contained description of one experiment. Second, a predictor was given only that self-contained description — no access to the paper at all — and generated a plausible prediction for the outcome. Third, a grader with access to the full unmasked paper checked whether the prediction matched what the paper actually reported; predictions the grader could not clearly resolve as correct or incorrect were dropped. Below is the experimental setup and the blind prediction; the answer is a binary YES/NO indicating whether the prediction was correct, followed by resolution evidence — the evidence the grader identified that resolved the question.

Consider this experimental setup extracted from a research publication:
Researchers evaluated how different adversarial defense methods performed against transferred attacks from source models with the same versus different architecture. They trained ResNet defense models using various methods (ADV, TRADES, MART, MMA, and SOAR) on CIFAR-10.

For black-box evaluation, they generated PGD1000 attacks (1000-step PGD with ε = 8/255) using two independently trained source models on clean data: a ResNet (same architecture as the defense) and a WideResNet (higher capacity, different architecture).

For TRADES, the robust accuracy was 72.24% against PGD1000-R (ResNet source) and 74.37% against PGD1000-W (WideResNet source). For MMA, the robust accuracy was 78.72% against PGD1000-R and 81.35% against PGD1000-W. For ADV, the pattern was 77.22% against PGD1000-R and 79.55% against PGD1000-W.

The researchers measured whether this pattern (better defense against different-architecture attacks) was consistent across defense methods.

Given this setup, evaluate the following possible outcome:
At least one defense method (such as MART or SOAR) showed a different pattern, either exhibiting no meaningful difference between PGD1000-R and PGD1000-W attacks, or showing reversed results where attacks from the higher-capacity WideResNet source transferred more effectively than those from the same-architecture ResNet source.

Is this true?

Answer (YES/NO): NO